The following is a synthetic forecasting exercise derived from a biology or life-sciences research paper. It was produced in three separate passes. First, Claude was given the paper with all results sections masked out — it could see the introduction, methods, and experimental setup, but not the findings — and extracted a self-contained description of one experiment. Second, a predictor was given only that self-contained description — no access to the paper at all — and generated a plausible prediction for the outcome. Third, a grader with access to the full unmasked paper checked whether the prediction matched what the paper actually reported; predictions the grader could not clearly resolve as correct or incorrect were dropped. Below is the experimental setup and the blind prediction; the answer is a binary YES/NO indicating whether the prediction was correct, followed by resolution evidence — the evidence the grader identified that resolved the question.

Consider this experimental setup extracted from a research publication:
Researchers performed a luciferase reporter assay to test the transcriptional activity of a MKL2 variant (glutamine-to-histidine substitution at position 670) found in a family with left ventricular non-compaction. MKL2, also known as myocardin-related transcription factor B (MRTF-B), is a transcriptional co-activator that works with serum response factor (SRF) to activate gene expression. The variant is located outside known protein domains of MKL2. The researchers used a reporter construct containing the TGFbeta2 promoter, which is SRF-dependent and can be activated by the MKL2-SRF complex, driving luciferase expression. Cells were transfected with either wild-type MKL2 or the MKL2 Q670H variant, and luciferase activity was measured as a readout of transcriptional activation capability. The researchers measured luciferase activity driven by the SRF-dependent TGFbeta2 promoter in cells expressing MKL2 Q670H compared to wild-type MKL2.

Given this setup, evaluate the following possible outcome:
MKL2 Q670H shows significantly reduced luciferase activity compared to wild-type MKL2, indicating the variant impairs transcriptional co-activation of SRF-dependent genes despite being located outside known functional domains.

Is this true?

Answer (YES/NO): YES